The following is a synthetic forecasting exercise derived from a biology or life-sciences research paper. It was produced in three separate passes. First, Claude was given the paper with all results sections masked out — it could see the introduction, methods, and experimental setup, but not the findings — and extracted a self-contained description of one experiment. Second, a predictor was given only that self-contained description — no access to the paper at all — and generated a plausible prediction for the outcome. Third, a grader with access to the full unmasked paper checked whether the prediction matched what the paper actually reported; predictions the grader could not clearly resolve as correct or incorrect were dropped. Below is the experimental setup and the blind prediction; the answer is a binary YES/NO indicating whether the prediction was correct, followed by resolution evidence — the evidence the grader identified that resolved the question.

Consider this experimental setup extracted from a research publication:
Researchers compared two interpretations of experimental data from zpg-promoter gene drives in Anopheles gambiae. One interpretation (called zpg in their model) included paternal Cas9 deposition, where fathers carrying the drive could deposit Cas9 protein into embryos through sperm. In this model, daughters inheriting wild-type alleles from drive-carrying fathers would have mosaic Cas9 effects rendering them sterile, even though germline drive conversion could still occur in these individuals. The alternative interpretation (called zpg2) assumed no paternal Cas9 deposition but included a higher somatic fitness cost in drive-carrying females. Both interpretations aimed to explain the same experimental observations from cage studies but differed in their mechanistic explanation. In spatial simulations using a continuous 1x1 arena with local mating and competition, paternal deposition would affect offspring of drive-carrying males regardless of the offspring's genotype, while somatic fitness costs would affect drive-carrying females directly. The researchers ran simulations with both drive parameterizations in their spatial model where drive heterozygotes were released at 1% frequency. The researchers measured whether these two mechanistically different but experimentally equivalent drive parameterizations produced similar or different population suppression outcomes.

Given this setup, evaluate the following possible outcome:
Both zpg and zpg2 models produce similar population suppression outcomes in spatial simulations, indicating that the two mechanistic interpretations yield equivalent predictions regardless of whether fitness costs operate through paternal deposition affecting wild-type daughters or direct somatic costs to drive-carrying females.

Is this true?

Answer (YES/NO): NO